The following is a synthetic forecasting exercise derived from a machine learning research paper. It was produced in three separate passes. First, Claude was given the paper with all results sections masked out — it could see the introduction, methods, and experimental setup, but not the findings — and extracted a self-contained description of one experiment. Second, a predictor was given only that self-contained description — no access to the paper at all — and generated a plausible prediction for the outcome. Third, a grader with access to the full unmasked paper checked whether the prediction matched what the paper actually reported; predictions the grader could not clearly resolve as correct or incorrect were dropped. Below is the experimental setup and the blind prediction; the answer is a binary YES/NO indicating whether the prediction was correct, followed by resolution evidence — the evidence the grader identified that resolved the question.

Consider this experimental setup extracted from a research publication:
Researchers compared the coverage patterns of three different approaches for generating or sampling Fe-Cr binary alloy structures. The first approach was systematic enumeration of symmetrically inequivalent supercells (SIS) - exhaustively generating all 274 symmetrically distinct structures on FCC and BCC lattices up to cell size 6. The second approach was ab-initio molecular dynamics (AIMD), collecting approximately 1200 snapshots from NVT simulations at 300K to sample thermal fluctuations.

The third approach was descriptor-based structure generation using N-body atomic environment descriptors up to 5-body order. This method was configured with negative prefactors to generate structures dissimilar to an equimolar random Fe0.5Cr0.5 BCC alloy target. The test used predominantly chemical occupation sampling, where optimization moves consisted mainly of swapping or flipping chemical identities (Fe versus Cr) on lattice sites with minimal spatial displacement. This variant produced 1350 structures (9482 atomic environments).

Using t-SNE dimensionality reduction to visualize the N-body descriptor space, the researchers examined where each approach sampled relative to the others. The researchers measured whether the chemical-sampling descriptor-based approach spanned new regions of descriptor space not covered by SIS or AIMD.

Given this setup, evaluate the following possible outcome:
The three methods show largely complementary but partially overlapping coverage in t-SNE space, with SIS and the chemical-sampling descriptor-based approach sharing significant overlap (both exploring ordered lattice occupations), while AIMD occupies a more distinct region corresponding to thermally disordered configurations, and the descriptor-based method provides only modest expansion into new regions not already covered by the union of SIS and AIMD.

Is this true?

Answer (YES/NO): NO